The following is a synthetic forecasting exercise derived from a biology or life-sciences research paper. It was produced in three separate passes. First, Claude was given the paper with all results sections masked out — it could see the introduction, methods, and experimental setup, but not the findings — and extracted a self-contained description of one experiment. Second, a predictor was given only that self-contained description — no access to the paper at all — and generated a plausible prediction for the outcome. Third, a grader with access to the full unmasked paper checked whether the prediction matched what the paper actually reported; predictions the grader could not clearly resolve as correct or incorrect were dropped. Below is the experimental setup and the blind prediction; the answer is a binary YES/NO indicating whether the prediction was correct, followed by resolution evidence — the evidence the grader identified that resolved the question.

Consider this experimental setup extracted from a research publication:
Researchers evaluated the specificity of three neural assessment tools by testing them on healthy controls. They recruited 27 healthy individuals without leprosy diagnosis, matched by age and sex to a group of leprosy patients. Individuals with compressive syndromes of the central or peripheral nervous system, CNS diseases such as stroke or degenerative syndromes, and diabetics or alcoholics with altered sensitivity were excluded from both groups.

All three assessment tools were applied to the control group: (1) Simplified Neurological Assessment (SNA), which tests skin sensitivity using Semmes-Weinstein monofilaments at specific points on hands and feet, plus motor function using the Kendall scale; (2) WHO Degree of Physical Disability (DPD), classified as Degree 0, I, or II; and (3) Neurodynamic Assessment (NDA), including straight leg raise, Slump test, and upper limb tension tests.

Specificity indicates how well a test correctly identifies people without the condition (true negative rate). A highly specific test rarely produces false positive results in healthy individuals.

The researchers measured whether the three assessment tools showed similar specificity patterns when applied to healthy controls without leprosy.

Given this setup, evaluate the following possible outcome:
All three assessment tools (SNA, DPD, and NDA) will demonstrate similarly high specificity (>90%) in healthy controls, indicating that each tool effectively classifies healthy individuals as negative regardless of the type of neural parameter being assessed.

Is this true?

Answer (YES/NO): YES